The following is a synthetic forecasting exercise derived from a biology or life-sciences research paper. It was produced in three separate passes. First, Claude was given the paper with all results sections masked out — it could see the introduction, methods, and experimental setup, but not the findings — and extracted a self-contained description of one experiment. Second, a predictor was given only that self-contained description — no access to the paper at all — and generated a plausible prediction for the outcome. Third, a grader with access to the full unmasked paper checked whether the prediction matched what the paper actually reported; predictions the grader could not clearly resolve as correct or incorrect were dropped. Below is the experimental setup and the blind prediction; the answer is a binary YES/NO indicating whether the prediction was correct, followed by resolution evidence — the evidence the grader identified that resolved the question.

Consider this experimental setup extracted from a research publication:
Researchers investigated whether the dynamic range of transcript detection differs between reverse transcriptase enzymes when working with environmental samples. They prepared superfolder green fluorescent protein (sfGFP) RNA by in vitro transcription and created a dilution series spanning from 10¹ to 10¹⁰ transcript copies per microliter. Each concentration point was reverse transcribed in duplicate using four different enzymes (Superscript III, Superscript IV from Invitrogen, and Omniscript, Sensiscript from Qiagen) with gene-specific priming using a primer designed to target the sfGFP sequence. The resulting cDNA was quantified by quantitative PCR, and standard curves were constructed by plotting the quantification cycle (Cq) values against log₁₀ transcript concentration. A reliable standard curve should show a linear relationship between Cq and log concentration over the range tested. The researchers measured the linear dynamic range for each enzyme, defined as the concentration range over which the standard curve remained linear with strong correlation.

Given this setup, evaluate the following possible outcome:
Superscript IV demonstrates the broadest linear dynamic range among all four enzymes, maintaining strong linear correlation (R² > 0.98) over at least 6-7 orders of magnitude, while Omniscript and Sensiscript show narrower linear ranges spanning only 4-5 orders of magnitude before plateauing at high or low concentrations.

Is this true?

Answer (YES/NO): NO